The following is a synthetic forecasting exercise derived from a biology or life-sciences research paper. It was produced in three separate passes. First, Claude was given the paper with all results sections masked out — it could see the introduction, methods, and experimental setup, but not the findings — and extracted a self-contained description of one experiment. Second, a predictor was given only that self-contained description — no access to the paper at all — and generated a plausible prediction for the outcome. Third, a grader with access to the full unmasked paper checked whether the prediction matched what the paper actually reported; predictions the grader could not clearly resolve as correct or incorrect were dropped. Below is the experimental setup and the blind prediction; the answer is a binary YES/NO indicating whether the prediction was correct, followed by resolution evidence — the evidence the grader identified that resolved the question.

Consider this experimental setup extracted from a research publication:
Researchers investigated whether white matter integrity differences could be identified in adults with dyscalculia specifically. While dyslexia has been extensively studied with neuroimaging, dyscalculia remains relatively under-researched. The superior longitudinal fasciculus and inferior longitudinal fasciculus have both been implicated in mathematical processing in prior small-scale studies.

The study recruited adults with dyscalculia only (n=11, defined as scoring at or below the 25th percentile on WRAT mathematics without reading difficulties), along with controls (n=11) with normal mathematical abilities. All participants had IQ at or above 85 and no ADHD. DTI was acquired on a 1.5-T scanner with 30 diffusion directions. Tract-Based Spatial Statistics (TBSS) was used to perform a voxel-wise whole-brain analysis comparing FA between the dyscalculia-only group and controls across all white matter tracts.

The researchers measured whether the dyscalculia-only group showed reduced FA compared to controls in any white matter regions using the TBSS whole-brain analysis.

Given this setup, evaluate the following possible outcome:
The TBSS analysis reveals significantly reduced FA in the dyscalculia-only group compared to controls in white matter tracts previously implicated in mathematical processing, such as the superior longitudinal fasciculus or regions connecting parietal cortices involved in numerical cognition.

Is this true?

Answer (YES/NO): NO